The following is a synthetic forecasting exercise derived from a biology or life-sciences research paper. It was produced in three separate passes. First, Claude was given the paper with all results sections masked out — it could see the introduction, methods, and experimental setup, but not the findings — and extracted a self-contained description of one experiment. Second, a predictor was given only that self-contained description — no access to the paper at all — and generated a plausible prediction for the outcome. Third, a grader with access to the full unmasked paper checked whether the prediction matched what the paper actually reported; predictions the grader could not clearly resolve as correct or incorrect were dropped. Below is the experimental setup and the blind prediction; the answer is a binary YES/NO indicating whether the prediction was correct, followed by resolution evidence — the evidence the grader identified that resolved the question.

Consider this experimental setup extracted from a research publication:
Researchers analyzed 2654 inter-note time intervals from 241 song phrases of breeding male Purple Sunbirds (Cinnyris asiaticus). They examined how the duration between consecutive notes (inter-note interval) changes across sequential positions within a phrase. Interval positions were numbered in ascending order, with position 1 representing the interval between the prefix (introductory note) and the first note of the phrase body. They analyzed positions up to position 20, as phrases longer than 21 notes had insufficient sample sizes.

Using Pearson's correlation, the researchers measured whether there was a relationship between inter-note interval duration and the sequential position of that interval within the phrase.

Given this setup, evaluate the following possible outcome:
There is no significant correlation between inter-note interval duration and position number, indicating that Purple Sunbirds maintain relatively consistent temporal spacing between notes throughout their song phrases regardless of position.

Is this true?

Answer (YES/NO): NO